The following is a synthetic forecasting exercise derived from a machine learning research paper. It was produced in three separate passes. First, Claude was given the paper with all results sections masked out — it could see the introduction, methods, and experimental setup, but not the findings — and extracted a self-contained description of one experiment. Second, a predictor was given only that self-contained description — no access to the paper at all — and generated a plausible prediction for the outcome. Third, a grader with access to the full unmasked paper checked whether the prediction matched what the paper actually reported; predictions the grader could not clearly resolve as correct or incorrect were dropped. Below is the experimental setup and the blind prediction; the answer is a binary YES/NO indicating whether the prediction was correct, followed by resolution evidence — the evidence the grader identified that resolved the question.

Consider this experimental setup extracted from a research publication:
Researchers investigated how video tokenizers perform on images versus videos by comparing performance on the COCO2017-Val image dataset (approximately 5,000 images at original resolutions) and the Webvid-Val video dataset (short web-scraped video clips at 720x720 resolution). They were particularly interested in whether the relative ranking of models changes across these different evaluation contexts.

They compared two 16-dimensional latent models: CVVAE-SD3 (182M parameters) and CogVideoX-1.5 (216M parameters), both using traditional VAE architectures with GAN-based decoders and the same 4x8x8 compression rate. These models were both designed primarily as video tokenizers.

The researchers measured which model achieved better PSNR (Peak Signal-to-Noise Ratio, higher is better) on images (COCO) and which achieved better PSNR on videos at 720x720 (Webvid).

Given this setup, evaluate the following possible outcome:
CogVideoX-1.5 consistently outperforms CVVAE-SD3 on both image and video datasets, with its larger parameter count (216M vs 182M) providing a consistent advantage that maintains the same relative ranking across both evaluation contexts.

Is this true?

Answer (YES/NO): YES